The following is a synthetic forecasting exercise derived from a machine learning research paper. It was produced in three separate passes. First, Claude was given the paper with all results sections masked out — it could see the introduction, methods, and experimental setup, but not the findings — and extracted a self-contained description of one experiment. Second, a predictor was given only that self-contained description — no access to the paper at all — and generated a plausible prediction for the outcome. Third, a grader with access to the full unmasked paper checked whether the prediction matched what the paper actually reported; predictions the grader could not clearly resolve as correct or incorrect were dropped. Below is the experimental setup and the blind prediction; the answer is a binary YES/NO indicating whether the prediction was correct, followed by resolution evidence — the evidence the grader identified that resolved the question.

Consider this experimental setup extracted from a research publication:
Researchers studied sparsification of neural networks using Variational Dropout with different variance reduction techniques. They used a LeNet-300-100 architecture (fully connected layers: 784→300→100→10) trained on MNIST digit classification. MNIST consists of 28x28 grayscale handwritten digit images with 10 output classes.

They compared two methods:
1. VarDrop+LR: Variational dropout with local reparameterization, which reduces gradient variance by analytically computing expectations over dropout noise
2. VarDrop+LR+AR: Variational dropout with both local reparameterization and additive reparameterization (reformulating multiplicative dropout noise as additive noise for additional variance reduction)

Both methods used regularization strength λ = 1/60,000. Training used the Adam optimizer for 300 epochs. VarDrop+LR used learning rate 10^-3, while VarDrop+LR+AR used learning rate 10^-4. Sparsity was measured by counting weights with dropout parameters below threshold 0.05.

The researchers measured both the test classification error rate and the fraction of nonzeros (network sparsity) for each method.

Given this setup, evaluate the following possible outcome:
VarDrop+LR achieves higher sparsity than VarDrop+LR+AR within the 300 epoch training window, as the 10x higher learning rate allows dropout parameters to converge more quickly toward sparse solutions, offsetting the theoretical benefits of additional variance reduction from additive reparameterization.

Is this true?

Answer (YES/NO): NO